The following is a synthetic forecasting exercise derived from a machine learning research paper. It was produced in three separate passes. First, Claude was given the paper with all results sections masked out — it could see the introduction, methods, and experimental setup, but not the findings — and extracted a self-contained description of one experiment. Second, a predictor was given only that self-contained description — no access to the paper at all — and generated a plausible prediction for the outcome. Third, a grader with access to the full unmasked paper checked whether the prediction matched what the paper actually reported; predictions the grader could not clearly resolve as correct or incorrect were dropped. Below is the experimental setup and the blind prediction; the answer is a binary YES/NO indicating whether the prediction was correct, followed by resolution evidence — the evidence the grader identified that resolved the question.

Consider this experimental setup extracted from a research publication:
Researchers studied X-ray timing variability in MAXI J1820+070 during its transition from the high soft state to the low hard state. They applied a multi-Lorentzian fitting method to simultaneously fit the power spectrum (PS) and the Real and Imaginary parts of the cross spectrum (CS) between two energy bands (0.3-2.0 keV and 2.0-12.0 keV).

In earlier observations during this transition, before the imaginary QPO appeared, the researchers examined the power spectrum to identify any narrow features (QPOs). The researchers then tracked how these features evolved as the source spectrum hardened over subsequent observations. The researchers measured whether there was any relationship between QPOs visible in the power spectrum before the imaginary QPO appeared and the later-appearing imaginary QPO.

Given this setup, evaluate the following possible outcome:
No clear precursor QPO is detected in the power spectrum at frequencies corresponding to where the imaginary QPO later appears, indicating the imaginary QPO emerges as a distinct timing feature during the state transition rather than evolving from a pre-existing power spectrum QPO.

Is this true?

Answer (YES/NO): NO